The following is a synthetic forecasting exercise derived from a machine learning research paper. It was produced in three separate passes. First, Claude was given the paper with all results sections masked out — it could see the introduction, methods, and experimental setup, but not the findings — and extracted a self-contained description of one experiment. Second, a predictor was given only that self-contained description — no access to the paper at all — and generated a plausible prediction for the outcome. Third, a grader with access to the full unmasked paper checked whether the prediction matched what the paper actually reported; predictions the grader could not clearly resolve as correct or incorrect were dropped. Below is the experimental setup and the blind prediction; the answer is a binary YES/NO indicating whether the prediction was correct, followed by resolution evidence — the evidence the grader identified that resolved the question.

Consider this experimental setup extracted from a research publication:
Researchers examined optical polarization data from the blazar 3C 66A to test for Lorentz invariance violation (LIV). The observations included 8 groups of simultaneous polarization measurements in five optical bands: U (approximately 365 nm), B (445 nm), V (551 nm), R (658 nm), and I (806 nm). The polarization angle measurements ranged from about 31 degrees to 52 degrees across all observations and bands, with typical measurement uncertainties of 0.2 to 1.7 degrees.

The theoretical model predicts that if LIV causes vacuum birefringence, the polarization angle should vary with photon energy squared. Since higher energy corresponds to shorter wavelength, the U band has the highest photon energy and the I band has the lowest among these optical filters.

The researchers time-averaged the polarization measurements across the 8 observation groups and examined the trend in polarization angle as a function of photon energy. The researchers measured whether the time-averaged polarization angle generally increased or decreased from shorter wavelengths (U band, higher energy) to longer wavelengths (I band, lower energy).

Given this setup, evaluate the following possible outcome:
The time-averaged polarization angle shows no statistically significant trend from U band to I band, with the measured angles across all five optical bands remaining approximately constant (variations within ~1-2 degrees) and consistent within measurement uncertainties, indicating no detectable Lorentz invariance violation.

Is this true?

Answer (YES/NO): NO